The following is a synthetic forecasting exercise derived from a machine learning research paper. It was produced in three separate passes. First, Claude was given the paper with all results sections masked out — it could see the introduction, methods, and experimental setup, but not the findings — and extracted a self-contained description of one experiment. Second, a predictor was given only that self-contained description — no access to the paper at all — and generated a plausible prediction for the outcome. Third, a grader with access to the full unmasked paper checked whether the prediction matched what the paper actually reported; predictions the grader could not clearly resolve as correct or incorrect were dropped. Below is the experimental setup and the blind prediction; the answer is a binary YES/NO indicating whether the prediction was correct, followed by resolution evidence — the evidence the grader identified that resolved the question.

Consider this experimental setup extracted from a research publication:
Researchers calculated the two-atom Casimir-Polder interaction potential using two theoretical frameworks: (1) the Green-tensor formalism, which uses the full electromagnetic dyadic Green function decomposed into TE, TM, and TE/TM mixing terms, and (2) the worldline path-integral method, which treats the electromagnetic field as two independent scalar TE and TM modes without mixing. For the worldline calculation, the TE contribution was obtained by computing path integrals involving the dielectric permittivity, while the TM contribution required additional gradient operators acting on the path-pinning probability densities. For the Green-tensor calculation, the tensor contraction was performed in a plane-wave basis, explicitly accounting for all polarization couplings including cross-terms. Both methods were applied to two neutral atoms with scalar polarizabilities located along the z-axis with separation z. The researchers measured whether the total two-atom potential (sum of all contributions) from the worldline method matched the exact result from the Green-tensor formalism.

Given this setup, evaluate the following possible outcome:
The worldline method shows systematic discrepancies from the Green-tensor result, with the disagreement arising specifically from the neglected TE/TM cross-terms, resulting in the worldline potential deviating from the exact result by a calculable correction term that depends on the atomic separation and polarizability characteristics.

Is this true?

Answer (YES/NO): NO